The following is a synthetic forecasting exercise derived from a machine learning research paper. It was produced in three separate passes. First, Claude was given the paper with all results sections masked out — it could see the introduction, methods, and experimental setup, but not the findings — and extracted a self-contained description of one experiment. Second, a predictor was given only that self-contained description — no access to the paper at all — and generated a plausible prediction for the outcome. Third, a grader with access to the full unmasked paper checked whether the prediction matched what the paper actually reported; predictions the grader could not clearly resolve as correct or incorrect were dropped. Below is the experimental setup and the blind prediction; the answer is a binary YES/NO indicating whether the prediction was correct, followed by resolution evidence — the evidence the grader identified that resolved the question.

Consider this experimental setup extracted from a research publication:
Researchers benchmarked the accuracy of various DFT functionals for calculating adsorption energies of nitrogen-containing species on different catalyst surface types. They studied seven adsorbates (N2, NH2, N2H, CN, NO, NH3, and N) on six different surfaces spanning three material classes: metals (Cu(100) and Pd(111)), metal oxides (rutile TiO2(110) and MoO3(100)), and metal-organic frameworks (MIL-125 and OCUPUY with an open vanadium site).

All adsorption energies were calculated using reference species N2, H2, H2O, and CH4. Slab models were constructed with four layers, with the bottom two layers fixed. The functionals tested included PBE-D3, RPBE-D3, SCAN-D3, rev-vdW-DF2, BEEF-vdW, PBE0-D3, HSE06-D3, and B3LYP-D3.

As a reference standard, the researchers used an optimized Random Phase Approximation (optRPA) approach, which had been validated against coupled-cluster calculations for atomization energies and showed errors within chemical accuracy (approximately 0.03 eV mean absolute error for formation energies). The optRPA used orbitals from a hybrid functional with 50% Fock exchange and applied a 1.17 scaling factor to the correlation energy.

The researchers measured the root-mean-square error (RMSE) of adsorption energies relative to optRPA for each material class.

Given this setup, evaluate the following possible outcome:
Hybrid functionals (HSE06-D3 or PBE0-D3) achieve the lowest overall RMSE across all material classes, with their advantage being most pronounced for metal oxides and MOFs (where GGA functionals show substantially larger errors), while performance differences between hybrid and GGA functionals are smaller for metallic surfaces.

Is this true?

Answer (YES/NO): NO